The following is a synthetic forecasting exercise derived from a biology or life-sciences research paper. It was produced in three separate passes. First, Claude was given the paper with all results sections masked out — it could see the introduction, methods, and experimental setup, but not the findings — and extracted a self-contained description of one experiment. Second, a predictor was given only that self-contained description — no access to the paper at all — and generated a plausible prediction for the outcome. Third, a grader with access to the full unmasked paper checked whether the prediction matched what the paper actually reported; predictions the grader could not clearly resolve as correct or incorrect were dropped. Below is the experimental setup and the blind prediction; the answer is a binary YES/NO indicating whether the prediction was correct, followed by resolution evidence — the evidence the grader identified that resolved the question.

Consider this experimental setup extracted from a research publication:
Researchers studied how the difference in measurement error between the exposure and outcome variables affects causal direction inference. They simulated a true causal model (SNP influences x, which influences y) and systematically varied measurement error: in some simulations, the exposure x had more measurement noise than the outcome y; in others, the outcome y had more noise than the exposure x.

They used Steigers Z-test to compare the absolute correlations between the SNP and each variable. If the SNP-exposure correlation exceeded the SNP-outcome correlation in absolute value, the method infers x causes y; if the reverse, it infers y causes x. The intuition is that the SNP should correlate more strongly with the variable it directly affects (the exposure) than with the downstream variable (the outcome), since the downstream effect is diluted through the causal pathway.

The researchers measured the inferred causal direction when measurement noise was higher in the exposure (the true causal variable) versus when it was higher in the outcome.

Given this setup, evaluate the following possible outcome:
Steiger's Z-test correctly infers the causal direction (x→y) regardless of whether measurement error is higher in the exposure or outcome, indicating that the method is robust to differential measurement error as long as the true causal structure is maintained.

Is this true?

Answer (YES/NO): NO